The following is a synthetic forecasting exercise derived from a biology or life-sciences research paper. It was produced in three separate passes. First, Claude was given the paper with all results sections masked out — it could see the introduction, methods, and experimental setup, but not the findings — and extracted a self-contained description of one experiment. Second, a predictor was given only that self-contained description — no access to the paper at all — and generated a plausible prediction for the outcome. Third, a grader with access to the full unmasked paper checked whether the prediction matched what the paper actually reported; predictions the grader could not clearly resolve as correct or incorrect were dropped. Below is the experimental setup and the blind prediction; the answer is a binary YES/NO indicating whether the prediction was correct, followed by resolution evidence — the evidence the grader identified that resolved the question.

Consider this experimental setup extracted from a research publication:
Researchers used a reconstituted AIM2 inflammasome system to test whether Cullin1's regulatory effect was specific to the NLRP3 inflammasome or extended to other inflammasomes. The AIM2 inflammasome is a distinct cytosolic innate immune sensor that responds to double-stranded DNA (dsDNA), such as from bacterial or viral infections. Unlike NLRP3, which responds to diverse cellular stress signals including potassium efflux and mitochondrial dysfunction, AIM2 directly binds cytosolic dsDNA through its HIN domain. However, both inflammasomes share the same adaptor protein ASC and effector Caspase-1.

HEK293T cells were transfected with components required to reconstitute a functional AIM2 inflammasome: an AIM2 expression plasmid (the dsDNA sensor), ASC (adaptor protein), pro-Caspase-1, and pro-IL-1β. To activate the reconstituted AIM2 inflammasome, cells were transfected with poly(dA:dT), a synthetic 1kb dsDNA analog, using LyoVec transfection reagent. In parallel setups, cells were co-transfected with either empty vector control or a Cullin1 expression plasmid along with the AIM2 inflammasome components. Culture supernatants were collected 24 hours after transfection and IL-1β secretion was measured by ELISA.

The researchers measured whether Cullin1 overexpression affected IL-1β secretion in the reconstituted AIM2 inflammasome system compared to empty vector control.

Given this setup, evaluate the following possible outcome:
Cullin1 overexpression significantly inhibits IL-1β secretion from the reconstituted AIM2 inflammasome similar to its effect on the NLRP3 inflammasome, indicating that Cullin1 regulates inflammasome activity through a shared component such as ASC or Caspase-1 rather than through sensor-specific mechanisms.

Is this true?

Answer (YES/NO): NO